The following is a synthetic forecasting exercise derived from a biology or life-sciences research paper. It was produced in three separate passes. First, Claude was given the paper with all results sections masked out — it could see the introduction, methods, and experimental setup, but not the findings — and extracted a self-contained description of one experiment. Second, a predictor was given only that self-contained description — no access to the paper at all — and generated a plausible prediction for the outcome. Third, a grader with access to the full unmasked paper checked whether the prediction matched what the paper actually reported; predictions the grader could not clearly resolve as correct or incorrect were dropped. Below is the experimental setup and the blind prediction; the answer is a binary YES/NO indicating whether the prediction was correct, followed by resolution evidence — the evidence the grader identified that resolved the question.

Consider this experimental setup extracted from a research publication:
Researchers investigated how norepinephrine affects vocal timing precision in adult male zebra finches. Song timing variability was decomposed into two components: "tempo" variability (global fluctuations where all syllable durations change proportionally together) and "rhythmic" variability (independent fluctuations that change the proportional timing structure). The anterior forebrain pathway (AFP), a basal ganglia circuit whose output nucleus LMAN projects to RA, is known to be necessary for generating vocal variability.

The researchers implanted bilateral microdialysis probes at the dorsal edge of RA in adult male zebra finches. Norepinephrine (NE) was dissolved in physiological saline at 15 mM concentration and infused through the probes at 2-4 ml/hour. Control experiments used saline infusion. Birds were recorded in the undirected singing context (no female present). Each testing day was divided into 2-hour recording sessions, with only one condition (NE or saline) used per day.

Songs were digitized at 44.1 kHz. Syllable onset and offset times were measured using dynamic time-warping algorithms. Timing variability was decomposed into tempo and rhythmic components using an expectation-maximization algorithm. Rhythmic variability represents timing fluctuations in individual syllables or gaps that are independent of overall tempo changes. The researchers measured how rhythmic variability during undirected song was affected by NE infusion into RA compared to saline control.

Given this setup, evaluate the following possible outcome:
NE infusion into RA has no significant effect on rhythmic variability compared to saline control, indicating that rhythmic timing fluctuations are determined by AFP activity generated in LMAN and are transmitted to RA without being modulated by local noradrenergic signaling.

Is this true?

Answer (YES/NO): NO